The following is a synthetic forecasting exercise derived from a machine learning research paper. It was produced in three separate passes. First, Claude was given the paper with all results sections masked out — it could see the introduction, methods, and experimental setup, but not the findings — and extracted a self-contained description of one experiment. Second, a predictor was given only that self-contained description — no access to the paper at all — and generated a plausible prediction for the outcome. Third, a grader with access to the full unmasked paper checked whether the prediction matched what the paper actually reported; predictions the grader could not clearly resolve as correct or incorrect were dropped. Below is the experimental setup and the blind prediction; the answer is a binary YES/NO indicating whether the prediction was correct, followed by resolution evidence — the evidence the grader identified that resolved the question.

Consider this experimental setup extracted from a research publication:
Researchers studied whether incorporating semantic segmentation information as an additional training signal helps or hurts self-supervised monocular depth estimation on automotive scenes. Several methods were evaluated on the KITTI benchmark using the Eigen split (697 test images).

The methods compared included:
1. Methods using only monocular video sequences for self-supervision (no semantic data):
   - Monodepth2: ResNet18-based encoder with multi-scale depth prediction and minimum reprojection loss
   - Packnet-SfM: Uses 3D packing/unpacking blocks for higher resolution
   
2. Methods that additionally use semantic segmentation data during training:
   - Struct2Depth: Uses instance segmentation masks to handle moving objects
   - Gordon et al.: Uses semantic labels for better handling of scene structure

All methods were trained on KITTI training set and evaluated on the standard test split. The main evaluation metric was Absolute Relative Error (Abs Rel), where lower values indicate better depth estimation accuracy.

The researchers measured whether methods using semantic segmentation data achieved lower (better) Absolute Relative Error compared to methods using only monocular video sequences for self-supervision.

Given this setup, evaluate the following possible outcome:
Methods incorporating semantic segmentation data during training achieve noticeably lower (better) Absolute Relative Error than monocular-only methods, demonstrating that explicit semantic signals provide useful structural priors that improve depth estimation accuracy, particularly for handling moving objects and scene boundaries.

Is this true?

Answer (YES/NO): NO